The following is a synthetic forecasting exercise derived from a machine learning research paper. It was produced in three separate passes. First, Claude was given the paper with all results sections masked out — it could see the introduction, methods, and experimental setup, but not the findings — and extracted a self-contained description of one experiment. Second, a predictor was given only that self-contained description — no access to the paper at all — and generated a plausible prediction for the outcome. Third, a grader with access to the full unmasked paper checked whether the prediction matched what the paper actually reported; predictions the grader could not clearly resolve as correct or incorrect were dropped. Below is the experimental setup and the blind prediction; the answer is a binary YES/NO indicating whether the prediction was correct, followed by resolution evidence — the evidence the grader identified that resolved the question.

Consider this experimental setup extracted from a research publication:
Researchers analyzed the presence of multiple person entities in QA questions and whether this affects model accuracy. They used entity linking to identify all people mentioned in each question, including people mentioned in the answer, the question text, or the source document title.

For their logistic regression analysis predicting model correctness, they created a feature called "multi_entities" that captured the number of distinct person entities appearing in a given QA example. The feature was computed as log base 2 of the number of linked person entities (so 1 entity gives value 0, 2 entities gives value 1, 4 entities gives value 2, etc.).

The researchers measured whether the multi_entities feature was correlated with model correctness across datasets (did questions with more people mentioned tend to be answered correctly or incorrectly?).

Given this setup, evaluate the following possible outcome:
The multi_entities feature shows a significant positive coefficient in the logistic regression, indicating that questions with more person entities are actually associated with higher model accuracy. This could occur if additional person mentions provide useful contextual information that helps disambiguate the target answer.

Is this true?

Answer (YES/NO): NO